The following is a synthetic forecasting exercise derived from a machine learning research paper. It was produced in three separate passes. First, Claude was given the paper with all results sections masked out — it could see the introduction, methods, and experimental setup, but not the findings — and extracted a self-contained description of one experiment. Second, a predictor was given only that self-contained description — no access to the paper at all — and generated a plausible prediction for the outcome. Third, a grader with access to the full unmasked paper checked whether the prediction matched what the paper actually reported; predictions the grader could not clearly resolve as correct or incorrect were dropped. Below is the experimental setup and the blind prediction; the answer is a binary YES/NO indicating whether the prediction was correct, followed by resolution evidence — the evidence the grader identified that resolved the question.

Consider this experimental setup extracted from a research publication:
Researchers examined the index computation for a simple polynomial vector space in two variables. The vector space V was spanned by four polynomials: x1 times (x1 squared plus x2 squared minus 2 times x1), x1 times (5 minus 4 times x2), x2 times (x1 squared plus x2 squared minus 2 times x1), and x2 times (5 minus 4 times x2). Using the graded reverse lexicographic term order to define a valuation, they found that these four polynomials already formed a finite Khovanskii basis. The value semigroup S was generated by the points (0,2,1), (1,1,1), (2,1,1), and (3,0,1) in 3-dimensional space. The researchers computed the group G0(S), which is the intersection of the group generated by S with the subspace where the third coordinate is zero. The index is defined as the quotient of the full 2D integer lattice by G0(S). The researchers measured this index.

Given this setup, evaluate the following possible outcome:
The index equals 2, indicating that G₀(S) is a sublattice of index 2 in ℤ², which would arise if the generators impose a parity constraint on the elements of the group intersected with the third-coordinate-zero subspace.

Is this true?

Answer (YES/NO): NO